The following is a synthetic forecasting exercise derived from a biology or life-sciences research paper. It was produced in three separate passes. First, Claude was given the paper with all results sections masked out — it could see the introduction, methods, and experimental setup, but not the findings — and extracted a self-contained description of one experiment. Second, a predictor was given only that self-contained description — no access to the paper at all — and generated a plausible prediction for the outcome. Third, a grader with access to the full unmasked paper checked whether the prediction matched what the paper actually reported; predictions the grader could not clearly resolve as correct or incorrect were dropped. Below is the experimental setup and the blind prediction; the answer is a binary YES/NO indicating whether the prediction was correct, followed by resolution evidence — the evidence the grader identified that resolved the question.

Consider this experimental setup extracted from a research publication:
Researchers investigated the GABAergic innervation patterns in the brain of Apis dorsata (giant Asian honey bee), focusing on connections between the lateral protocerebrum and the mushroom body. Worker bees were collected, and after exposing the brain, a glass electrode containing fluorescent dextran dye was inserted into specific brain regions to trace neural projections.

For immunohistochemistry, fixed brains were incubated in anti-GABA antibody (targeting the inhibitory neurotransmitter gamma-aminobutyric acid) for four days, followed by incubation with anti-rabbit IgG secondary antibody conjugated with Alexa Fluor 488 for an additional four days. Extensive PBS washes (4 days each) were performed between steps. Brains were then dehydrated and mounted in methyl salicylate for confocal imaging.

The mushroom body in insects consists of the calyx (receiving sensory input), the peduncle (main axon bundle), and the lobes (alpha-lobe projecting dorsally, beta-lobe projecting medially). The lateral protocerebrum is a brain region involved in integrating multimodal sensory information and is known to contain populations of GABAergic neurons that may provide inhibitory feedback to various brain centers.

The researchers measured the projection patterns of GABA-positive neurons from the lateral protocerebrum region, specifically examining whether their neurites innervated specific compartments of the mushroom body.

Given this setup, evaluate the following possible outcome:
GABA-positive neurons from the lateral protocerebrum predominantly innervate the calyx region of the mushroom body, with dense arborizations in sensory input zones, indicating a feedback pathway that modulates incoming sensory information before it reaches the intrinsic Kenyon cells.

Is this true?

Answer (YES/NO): NO